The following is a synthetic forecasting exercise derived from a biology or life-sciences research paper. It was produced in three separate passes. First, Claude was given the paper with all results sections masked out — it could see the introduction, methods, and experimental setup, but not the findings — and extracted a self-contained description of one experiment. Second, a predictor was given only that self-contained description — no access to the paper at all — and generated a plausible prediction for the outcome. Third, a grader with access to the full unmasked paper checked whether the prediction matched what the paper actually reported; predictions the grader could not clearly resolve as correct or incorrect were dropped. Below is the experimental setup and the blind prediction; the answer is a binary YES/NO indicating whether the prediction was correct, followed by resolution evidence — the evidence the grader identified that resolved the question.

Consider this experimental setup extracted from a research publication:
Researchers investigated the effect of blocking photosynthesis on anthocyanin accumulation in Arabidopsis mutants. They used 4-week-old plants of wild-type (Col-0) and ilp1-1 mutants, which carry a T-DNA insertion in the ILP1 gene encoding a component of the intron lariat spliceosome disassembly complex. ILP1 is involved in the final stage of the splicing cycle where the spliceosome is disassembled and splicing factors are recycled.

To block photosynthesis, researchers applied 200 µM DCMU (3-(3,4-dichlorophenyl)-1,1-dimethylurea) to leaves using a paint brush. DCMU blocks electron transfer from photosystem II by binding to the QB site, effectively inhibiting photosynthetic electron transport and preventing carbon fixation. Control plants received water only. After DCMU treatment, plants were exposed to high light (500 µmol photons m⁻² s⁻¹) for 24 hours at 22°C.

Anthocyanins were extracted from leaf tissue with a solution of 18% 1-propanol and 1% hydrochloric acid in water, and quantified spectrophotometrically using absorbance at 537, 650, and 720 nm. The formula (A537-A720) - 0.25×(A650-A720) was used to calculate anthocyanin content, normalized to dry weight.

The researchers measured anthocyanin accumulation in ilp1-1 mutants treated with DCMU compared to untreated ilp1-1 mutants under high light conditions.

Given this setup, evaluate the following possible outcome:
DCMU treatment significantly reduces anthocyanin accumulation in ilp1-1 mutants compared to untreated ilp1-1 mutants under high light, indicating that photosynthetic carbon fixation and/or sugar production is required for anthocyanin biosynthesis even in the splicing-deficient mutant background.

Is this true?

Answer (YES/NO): YES